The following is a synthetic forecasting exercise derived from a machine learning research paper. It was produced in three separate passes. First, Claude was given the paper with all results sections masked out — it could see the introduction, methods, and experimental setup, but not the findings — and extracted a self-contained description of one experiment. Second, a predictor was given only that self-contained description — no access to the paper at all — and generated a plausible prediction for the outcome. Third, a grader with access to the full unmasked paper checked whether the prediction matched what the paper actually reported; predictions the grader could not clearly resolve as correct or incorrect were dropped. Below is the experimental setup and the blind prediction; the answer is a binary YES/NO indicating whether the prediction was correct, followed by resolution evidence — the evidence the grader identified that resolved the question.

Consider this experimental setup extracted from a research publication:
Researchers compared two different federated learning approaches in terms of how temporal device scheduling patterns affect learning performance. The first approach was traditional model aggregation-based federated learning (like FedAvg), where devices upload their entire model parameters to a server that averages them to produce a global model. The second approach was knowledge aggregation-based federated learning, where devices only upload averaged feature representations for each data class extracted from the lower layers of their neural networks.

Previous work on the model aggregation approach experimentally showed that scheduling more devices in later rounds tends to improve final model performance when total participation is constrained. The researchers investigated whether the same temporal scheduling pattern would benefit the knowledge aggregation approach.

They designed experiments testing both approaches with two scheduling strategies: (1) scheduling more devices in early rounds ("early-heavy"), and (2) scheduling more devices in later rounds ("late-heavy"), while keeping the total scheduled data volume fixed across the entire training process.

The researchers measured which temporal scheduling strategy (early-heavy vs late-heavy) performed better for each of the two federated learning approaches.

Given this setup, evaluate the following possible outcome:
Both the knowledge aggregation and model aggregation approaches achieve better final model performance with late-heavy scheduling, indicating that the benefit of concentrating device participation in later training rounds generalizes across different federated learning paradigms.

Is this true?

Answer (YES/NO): NO